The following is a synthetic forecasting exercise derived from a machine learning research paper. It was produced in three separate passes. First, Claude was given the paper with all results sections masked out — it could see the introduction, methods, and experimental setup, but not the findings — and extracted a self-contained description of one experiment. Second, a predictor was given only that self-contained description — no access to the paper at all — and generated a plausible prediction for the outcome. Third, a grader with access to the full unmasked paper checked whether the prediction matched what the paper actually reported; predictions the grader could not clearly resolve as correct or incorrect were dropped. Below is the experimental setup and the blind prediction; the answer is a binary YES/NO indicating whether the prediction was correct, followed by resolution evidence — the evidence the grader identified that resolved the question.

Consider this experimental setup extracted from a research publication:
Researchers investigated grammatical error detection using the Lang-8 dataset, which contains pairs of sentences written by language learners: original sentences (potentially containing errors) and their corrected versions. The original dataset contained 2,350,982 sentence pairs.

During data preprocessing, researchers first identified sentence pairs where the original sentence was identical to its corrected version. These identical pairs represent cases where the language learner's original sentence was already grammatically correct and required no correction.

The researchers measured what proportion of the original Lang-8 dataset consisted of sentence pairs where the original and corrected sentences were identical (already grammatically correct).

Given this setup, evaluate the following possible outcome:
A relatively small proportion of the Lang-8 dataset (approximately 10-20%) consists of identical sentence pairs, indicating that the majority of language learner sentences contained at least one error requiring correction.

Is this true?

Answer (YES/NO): NO